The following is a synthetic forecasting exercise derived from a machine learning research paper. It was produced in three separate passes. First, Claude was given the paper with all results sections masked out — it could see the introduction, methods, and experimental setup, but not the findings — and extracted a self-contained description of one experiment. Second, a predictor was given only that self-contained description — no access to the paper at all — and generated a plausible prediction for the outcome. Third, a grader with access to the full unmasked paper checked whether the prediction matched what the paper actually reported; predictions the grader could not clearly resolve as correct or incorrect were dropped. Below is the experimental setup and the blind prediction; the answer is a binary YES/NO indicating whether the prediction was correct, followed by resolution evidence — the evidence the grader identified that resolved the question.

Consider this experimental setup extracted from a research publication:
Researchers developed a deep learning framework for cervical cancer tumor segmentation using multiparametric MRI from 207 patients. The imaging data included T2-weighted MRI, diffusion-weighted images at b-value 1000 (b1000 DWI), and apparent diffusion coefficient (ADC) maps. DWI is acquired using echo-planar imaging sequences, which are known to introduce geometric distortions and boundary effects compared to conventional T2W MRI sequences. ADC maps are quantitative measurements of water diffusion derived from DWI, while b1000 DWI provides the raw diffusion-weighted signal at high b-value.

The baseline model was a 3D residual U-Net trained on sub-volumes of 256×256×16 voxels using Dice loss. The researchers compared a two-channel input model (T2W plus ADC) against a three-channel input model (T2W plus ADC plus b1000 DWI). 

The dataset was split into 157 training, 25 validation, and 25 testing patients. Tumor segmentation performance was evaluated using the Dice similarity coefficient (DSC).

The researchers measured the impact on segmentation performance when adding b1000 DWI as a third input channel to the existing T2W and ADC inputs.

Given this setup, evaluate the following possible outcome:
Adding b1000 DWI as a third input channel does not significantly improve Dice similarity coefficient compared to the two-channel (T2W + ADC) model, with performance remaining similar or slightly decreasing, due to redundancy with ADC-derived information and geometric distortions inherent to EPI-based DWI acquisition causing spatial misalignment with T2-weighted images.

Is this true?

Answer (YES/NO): NO